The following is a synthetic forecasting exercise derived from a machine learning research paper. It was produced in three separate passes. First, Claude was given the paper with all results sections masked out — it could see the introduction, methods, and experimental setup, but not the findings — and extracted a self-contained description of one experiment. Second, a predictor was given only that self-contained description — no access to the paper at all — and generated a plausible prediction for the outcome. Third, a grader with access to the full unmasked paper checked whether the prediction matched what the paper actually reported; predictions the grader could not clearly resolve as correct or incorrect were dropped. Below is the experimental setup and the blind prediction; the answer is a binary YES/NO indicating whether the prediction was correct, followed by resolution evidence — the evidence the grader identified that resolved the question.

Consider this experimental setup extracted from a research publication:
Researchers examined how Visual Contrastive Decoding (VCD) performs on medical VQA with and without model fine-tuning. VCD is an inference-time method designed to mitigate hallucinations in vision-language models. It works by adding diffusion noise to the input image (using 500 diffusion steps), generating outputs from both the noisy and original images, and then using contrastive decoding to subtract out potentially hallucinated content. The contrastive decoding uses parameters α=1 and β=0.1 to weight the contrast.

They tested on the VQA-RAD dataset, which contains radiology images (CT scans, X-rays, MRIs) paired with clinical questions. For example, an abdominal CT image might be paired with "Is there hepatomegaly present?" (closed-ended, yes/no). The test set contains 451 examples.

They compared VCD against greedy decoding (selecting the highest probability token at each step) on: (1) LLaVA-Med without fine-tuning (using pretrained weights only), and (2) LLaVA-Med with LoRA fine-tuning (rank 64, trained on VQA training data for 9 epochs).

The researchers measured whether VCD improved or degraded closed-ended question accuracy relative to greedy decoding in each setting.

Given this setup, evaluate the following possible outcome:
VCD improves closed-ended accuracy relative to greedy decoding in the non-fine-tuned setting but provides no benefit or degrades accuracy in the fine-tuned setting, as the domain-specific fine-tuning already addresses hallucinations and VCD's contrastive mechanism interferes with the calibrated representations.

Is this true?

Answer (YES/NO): NO